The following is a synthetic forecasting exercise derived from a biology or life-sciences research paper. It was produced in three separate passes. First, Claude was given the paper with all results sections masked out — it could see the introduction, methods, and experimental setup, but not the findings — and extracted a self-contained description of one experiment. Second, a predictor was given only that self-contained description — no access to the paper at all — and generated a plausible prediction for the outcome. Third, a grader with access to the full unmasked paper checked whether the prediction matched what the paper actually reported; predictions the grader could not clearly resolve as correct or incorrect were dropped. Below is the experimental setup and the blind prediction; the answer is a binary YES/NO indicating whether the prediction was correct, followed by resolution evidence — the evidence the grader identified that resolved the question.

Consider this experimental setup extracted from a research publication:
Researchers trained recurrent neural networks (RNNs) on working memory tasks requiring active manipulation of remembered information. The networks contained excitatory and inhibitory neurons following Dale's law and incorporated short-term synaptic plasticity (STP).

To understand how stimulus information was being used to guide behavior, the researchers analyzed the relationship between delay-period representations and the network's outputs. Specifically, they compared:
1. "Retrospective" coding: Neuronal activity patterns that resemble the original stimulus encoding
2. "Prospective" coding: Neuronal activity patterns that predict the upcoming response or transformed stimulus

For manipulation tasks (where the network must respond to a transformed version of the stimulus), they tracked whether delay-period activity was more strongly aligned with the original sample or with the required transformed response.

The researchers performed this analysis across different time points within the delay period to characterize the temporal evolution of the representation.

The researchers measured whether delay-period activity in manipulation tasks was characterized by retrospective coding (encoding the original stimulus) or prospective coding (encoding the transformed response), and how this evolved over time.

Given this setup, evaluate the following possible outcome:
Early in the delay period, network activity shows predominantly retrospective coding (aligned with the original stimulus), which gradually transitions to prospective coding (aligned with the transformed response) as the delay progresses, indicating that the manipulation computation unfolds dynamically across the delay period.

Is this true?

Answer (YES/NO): NO